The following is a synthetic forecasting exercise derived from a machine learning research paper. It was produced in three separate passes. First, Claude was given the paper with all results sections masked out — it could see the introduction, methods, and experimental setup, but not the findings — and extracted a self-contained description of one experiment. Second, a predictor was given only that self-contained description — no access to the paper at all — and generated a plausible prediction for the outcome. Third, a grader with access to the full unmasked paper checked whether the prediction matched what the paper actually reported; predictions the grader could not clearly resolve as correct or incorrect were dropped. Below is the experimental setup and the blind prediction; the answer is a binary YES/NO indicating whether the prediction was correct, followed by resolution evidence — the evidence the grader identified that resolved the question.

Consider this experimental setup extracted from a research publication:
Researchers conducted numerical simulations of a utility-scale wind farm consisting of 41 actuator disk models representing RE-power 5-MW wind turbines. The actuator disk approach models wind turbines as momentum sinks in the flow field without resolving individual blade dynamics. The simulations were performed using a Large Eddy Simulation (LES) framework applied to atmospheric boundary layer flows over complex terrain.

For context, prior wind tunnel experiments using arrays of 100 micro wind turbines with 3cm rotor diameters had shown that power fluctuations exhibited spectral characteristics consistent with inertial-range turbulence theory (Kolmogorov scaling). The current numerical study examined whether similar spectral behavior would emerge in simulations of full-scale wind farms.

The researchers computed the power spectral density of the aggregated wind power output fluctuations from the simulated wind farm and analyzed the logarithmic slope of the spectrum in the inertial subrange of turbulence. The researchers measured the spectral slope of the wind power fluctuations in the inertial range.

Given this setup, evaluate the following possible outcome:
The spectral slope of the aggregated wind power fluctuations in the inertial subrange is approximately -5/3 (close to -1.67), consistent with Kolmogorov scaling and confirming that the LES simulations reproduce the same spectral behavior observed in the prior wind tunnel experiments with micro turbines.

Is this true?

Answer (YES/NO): YES